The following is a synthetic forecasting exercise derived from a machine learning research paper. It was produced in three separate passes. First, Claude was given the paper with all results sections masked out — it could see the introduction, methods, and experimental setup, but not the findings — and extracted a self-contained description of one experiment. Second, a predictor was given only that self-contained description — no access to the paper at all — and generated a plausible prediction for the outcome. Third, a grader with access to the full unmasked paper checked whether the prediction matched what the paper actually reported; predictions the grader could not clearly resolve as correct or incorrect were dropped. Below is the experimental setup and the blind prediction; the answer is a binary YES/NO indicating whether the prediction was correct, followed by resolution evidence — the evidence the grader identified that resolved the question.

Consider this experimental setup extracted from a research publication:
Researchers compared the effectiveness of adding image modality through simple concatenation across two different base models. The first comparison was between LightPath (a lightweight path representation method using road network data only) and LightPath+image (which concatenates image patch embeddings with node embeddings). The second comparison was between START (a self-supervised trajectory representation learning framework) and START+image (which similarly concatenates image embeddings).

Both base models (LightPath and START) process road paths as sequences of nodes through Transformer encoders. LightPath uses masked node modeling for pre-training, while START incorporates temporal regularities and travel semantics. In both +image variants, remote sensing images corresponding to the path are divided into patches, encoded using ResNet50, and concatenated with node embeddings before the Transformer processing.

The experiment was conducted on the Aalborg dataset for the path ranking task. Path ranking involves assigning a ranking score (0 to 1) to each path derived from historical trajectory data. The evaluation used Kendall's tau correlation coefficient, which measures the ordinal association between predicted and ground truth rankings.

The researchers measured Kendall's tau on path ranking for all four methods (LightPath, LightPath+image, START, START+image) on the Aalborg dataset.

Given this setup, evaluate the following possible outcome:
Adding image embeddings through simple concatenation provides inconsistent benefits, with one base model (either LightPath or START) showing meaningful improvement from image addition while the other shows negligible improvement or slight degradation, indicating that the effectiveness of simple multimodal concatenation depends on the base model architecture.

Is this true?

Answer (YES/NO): NO